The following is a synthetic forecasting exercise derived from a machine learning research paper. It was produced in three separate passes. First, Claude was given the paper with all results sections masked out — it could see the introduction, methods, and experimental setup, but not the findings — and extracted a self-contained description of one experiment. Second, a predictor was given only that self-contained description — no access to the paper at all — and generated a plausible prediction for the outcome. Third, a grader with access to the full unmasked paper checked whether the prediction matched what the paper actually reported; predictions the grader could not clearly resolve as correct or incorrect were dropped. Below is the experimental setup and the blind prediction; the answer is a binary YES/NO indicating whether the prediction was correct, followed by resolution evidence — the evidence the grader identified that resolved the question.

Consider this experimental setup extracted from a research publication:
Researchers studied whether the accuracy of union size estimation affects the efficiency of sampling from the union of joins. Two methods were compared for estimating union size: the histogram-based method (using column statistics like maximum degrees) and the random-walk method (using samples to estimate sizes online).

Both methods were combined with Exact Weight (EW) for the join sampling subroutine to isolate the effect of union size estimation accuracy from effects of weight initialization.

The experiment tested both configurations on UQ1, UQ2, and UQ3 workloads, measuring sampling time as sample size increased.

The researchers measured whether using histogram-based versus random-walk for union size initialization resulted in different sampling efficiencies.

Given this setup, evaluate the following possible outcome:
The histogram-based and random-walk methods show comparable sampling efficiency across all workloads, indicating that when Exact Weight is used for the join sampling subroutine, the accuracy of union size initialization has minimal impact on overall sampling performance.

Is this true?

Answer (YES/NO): YES